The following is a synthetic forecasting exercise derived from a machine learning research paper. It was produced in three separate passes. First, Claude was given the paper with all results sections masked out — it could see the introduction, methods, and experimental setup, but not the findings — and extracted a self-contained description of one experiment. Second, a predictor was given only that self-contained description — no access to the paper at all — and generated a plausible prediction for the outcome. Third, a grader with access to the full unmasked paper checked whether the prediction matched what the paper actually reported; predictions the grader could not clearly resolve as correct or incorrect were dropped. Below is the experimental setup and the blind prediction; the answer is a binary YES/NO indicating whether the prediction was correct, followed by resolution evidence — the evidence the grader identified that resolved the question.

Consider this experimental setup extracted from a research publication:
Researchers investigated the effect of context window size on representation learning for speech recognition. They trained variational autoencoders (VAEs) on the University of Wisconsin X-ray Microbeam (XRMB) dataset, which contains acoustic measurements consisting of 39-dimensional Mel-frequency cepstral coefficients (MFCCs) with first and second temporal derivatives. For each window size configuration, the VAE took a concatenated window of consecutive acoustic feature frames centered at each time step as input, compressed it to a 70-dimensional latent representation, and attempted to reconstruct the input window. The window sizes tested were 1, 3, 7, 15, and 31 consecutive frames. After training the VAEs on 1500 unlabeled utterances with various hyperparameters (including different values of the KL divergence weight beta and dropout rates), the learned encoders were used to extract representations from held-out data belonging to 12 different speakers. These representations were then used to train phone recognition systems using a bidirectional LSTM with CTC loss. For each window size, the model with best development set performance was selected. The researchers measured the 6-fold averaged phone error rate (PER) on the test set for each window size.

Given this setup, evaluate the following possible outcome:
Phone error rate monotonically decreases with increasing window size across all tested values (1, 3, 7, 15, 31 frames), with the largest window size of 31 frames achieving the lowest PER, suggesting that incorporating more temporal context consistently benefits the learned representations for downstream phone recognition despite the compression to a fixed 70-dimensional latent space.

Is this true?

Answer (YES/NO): NO